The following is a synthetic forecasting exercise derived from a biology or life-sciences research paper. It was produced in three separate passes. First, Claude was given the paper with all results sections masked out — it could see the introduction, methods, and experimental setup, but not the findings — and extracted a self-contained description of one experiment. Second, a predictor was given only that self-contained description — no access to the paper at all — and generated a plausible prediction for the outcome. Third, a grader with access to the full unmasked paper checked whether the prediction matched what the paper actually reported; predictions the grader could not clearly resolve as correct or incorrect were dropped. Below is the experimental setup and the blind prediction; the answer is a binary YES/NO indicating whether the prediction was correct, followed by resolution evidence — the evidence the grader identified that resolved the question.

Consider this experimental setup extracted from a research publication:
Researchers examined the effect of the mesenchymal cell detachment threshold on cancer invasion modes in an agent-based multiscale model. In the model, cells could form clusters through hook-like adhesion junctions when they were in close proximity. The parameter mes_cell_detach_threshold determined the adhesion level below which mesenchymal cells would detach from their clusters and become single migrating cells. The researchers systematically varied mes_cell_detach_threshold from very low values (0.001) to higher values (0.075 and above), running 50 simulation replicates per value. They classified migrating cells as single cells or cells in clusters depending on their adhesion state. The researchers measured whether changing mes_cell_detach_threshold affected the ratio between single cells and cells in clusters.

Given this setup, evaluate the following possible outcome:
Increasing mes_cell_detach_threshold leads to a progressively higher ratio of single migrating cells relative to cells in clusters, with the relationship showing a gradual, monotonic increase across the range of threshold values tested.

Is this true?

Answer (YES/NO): NO